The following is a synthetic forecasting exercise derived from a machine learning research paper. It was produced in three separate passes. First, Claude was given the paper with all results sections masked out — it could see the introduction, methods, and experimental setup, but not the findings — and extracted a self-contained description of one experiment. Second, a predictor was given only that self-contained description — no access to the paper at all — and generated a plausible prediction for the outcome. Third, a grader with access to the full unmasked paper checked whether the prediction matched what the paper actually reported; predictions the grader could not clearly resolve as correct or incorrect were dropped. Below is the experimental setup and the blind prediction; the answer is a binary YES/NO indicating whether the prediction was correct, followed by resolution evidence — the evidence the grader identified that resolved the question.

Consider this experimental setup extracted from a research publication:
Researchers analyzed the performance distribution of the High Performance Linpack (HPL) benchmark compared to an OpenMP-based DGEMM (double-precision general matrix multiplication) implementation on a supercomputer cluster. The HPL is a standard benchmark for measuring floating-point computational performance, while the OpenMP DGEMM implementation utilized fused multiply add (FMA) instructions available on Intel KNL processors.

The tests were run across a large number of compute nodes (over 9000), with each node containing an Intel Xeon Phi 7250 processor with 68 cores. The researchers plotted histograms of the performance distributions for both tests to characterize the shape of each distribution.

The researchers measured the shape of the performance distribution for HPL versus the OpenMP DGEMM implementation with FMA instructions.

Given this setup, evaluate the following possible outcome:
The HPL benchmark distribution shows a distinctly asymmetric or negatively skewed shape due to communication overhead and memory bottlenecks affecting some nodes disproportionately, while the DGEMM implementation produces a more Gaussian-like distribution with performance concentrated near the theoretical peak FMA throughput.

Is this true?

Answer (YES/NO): NO